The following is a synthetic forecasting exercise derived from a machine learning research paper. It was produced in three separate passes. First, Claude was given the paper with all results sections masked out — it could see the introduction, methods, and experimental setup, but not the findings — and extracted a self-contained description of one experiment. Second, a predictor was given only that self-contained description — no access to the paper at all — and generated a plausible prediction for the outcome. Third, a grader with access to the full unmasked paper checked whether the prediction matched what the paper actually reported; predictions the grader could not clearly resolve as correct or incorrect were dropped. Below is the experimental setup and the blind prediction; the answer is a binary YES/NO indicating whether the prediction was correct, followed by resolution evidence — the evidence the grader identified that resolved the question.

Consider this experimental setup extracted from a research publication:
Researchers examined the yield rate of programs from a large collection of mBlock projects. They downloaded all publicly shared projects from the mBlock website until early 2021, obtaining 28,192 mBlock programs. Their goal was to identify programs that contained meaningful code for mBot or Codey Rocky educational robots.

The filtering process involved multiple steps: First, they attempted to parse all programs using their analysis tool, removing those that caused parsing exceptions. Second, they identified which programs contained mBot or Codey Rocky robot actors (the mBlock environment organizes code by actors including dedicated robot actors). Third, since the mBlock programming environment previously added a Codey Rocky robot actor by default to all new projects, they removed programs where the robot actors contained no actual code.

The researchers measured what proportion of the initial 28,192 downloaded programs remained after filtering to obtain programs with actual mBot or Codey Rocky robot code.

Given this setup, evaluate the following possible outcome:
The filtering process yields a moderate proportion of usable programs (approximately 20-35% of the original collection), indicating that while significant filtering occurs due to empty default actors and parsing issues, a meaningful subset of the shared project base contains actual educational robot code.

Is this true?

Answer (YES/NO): NO